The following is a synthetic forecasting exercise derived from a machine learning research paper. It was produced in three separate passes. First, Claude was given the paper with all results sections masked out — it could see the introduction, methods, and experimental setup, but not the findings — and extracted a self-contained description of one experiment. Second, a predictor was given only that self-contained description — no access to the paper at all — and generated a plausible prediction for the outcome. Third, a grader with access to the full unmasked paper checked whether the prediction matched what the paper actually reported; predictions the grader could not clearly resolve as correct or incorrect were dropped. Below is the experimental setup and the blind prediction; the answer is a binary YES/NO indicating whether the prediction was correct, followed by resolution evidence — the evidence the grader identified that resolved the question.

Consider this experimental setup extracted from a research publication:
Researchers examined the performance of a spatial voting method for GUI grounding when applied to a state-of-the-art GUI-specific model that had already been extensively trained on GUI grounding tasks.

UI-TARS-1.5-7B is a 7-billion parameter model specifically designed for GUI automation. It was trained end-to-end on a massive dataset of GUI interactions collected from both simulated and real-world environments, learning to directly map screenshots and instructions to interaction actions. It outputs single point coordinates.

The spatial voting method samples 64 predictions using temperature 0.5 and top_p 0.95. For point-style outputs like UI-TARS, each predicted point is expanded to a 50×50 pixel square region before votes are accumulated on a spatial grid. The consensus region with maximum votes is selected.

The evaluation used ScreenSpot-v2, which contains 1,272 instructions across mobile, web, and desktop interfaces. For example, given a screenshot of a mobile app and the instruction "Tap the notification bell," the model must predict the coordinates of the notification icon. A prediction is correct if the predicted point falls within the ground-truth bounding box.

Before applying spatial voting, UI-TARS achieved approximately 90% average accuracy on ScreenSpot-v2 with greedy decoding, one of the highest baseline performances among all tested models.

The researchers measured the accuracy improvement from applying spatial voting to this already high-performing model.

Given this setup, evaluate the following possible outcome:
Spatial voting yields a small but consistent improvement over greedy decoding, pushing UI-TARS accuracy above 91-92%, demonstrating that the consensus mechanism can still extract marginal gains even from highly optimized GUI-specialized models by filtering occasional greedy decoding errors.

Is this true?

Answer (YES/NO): YES